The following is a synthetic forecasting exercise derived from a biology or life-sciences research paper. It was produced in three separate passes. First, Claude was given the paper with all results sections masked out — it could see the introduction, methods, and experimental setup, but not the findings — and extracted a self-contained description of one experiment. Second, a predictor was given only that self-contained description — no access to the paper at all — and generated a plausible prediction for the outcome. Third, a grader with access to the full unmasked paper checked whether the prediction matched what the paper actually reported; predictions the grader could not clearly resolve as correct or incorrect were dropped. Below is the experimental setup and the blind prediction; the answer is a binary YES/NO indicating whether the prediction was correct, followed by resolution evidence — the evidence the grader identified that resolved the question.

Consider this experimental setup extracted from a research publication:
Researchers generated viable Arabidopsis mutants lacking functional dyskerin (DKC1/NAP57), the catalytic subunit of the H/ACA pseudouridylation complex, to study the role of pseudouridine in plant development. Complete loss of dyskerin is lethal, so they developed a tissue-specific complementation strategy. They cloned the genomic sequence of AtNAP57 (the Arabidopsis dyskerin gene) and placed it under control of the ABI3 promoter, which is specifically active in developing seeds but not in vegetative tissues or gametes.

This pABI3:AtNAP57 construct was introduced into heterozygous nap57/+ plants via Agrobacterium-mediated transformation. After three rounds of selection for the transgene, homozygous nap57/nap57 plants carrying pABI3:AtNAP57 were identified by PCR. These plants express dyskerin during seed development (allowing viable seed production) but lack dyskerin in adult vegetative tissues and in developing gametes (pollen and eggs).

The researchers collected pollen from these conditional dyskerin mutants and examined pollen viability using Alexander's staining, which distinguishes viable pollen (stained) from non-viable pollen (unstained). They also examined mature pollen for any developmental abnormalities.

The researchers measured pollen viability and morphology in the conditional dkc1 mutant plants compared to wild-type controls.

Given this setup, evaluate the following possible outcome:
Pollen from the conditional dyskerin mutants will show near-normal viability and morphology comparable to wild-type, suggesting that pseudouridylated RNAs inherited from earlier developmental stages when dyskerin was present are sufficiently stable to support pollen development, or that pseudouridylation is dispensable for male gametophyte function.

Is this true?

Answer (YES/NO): NO